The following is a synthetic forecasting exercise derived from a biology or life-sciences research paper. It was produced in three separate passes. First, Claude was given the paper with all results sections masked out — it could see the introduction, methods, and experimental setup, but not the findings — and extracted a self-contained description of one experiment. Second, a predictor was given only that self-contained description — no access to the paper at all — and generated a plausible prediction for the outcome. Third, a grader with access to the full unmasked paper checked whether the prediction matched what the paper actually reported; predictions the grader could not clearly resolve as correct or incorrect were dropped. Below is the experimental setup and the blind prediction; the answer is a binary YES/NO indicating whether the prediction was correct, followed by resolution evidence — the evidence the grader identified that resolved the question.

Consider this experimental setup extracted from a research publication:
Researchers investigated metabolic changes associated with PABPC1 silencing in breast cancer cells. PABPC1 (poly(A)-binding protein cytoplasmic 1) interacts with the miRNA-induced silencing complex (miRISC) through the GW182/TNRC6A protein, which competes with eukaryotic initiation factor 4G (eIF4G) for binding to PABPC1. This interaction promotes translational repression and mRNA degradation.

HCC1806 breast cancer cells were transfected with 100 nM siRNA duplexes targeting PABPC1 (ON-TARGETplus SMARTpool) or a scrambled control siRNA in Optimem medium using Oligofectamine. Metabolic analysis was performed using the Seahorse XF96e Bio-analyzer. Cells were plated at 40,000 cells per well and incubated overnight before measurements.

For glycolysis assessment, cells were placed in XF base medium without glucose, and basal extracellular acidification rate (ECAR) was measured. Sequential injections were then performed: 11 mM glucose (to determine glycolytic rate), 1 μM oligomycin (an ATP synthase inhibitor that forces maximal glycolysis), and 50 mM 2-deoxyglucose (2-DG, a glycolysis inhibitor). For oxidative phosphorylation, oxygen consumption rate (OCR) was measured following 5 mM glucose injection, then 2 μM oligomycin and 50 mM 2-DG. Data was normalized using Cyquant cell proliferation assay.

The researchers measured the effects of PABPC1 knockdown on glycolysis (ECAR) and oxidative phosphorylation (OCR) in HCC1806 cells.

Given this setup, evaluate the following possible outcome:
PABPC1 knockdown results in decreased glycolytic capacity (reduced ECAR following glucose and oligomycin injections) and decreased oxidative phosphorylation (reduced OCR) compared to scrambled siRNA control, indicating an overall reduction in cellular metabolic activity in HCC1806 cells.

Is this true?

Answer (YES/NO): YES